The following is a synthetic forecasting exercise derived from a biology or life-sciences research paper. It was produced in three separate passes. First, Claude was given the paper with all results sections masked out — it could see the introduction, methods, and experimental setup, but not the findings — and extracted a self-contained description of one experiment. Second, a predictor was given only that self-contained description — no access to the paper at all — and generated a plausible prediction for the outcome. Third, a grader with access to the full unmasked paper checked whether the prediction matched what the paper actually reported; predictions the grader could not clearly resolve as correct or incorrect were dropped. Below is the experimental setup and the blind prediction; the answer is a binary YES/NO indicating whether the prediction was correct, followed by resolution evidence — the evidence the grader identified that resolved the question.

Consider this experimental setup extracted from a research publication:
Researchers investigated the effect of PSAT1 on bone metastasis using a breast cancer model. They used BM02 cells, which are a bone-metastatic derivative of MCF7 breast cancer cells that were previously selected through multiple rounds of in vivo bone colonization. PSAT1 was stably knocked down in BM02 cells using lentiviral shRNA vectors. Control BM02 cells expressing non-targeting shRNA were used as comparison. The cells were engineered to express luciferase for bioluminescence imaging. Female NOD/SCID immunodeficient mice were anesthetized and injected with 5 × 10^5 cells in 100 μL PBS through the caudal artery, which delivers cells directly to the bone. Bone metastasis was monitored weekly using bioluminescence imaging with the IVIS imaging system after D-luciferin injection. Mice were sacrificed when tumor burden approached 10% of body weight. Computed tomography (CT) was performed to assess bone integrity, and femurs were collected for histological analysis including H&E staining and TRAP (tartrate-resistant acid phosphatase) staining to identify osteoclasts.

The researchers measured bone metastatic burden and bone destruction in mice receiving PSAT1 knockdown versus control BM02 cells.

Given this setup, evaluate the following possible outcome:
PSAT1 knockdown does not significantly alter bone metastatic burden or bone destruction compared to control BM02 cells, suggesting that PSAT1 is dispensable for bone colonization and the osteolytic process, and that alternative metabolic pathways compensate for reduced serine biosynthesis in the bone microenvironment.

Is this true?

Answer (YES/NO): NO